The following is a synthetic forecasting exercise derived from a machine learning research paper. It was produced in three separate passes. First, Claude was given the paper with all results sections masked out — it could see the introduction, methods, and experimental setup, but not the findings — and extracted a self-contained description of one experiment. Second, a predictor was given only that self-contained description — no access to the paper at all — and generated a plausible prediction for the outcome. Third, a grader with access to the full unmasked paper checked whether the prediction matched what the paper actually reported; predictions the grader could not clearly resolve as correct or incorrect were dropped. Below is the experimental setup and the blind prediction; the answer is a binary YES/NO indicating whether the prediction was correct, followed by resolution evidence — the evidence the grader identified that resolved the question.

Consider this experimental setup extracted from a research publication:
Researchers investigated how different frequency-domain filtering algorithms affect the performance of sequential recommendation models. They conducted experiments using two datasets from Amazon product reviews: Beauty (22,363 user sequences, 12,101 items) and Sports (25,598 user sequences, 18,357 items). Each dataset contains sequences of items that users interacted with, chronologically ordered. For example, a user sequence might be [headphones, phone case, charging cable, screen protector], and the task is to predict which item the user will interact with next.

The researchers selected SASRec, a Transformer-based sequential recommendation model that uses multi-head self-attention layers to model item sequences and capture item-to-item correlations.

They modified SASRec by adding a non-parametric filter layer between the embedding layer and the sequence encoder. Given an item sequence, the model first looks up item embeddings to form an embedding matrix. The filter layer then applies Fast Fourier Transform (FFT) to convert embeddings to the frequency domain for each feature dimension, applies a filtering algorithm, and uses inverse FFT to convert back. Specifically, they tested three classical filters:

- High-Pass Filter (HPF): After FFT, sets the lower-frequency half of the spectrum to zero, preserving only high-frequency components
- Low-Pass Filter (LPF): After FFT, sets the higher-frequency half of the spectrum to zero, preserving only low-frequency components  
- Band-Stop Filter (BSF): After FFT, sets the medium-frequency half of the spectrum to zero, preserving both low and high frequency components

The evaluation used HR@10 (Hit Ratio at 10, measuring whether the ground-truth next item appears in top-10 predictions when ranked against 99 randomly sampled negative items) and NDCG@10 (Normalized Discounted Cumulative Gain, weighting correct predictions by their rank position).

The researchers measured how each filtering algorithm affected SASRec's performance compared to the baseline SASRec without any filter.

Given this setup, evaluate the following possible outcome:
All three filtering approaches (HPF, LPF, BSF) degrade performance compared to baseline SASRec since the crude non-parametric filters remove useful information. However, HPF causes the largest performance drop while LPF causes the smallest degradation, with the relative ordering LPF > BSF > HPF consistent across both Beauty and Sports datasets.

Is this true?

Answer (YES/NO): NO